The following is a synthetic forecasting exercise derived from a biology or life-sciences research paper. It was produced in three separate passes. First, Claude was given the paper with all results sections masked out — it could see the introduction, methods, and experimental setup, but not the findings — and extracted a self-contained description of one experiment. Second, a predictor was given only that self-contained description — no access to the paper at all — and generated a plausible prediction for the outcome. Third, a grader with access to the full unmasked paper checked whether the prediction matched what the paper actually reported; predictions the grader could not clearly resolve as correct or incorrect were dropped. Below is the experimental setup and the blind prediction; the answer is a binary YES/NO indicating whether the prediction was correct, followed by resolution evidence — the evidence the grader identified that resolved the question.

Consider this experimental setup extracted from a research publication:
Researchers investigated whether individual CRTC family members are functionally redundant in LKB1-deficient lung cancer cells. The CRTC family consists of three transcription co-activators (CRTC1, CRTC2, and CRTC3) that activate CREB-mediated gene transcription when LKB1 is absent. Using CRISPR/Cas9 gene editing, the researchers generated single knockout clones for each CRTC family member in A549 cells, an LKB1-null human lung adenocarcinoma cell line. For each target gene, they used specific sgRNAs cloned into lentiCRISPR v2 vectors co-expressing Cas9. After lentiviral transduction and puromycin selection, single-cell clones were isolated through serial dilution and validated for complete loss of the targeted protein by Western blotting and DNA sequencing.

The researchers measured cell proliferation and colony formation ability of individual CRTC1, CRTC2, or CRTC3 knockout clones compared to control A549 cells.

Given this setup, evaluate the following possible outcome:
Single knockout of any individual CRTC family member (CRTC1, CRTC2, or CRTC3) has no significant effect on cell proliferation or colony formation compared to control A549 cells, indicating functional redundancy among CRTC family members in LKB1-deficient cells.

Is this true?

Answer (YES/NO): NO